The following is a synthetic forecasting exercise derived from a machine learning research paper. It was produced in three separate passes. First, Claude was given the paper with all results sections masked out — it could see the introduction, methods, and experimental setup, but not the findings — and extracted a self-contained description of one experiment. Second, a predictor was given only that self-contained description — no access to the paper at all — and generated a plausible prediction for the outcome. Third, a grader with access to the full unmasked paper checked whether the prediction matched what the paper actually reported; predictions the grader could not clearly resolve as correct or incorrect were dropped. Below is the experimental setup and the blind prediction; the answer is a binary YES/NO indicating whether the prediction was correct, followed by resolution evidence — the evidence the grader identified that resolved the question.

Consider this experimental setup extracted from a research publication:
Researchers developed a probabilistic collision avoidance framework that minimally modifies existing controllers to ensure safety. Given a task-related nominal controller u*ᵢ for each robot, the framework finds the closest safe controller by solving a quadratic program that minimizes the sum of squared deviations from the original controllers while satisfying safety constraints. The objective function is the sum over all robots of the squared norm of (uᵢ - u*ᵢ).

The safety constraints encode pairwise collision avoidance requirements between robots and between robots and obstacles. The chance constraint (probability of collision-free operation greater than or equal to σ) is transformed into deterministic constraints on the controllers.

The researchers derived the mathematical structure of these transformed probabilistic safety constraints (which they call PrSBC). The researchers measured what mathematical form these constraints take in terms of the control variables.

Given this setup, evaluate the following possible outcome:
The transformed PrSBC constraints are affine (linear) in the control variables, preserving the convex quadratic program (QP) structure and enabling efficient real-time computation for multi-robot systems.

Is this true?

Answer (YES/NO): YES